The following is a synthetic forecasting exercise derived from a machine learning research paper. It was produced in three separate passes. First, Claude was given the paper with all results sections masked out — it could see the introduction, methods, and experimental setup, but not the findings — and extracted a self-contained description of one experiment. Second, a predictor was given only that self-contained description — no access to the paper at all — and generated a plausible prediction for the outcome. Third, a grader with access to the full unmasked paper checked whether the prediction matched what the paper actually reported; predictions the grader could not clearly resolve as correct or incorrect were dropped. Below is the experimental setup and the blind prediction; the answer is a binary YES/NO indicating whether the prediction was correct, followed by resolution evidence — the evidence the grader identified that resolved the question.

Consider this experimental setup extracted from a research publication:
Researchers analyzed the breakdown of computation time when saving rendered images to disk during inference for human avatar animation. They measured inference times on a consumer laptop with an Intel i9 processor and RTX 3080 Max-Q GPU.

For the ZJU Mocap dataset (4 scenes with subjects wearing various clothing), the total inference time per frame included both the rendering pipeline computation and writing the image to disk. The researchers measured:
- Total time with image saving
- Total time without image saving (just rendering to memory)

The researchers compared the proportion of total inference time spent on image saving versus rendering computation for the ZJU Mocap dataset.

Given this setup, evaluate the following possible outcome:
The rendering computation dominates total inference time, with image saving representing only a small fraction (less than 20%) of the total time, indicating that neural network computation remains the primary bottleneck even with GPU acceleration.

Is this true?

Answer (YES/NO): NO